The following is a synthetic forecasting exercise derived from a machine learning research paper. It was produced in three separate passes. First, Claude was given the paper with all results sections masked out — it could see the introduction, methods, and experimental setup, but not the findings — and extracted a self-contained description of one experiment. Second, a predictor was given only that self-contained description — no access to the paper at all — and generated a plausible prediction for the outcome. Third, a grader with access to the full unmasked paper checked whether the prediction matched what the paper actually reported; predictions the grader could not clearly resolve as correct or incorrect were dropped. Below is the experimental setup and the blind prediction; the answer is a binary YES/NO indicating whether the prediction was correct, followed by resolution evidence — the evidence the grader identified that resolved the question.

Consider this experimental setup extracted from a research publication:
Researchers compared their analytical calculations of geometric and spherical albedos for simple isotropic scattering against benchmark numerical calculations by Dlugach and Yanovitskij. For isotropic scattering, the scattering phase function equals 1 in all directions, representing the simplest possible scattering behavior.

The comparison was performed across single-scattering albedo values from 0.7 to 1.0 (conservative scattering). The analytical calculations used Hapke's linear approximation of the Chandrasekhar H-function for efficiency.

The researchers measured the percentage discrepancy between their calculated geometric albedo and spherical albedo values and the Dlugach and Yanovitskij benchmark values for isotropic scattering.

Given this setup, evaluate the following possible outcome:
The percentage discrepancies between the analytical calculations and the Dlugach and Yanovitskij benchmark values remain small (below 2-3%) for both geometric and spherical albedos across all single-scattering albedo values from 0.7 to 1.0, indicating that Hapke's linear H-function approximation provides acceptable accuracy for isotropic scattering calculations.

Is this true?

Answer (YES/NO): YES